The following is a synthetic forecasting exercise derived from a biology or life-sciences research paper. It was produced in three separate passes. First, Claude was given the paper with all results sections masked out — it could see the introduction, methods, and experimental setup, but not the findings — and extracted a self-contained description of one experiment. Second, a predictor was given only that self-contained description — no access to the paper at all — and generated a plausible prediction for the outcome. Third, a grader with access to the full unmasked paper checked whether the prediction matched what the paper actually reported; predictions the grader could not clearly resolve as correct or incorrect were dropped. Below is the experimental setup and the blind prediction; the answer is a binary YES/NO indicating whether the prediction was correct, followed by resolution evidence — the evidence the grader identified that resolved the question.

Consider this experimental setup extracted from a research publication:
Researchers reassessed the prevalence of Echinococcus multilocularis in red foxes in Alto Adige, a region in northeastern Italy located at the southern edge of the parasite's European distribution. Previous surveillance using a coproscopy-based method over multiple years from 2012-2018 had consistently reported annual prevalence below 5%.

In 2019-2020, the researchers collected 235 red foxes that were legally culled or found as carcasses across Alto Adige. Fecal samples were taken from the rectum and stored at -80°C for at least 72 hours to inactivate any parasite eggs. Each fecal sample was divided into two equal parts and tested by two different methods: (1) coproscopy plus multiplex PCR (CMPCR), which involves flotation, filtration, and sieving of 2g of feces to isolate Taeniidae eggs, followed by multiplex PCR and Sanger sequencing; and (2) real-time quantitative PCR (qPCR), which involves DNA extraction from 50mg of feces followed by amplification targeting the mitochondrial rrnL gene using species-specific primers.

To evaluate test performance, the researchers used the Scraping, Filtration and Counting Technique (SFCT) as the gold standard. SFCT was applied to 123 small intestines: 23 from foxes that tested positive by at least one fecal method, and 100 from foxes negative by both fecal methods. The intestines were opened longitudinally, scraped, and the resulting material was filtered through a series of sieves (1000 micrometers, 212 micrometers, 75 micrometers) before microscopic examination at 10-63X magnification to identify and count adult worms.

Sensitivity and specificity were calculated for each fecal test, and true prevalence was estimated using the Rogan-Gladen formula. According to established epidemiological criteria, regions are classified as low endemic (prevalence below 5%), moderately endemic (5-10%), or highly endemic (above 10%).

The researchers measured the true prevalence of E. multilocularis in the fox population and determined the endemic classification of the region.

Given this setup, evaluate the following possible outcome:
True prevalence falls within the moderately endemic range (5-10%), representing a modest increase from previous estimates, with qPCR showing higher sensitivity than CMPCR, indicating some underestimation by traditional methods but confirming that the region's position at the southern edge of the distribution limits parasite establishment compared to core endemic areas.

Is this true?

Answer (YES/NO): NO